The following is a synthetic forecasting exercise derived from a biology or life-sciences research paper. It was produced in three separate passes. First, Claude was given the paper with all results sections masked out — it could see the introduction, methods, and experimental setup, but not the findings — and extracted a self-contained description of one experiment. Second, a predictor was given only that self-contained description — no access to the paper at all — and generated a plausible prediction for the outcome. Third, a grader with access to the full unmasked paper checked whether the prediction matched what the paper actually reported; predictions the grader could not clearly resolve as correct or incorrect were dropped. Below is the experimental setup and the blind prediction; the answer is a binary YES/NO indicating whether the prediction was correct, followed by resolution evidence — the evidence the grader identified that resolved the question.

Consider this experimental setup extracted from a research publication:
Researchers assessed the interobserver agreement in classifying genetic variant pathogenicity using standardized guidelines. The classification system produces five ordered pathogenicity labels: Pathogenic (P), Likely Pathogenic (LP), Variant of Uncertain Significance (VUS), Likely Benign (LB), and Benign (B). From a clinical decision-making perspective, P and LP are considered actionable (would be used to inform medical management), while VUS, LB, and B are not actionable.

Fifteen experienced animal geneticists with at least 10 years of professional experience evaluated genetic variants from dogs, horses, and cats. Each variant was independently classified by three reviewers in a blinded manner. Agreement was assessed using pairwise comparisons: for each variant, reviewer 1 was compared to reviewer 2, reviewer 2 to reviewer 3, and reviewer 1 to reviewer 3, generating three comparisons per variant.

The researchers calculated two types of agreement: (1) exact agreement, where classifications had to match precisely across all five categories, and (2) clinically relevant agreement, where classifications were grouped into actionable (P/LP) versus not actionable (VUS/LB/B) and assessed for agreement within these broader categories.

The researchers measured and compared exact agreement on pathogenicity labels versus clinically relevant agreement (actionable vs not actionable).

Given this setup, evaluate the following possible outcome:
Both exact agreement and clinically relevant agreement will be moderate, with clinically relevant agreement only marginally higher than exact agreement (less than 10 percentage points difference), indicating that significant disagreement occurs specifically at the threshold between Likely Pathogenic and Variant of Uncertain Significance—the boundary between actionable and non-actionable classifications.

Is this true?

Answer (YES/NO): NO